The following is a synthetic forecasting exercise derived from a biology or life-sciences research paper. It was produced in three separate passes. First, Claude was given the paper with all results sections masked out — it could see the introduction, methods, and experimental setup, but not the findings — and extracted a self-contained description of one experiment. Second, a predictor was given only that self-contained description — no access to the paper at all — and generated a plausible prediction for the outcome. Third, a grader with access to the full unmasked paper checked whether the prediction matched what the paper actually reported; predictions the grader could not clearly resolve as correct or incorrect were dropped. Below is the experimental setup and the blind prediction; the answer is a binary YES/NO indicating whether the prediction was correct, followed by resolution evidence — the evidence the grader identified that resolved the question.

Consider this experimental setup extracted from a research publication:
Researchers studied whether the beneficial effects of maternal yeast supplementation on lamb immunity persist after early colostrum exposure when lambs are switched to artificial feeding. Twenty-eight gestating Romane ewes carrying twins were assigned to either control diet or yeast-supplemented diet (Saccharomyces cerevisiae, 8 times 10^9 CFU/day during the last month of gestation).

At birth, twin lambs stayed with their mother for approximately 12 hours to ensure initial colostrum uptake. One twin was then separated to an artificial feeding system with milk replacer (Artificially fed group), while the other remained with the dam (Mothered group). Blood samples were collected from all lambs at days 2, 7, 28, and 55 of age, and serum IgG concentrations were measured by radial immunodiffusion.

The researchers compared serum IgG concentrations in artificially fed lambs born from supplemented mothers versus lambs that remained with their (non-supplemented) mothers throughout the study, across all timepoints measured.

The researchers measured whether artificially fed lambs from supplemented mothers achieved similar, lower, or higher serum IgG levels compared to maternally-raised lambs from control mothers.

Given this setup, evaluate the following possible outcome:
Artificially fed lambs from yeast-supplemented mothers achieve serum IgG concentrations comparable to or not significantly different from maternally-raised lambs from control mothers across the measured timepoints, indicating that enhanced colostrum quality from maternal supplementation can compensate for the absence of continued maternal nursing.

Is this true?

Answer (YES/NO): YES